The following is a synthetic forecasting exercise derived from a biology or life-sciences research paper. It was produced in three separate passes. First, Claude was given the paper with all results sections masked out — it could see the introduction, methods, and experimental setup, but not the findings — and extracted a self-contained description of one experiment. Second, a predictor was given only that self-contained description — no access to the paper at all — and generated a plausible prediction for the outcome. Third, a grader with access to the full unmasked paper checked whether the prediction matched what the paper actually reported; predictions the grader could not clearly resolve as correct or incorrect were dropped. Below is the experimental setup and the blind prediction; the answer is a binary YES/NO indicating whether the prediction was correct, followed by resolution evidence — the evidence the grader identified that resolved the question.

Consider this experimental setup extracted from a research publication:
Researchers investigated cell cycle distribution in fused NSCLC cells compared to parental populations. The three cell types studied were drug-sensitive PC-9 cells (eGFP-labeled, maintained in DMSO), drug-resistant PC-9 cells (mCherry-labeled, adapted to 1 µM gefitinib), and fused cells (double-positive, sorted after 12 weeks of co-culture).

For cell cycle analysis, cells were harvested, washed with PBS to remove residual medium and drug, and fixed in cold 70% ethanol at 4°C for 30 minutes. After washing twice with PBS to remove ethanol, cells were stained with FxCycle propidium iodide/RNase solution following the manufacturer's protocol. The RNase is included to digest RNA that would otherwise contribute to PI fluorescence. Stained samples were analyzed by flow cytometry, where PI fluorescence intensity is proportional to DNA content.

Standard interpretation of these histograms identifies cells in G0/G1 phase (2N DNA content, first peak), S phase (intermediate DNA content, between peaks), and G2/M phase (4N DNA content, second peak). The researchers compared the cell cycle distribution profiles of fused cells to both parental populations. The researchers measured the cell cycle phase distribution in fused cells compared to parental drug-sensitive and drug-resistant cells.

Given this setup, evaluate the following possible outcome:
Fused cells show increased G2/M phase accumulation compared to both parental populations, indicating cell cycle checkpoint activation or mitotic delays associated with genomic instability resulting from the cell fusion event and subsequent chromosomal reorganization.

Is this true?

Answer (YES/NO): NO